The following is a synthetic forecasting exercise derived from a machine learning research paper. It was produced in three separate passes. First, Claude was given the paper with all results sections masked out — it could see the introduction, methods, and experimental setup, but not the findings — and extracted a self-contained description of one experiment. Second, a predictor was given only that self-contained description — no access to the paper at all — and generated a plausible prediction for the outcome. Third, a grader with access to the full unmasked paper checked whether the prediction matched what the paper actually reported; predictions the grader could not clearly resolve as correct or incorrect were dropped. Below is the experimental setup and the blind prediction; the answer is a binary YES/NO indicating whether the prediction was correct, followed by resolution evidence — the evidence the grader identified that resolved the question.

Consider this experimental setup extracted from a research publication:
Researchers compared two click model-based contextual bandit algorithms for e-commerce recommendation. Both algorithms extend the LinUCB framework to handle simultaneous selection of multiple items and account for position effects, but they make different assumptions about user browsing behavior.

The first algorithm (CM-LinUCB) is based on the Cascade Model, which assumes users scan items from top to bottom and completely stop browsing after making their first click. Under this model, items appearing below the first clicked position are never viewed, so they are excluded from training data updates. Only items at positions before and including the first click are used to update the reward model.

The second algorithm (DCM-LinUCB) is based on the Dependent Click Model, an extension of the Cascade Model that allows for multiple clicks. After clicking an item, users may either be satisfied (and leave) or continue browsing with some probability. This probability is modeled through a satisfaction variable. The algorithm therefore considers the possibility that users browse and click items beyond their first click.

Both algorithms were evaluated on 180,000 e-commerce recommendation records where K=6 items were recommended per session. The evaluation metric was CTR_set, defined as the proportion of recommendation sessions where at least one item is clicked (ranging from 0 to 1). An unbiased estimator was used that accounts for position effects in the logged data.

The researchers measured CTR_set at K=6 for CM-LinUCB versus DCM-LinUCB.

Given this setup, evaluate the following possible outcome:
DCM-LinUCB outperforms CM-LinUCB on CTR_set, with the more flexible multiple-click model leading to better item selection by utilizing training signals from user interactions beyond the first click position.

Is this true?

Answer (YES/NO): YES